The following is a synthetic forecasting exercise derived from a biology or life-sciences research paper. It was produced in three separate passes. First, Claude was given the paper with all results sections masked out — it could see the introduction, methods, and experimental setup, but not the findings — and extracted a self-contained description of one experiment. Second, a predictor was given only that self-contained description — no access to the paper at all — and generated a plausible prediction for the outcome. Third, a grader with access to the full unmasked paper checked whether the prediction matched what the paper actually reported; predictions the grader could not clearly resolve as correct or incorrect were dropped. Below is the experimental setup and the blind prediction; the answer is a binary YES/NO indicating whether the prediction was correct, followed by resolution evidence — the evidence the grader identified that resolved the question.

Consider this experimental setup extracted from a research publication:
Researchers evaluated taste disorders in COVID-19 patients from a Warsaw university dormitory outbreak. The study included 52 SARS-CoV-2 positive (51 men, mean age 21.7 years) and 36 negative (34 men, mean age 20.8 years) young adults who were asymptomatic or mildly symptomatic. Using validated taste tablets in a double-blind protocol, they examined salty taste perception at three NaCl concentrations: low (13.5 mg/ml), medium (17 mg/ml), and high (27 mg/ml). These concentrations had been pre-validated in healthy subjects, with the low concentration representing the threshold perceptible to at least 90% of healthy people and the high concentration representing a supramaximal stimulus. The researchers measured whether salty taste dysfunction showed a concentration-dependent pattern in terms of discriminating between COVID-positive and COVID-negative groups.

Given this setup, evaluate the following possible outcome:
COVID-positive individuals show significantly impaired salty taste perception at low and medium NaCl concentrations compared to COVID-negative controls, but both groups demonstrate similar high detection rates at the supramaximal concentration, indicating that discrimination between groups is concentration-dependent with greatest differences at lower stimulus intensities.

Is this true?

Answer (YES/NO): NO